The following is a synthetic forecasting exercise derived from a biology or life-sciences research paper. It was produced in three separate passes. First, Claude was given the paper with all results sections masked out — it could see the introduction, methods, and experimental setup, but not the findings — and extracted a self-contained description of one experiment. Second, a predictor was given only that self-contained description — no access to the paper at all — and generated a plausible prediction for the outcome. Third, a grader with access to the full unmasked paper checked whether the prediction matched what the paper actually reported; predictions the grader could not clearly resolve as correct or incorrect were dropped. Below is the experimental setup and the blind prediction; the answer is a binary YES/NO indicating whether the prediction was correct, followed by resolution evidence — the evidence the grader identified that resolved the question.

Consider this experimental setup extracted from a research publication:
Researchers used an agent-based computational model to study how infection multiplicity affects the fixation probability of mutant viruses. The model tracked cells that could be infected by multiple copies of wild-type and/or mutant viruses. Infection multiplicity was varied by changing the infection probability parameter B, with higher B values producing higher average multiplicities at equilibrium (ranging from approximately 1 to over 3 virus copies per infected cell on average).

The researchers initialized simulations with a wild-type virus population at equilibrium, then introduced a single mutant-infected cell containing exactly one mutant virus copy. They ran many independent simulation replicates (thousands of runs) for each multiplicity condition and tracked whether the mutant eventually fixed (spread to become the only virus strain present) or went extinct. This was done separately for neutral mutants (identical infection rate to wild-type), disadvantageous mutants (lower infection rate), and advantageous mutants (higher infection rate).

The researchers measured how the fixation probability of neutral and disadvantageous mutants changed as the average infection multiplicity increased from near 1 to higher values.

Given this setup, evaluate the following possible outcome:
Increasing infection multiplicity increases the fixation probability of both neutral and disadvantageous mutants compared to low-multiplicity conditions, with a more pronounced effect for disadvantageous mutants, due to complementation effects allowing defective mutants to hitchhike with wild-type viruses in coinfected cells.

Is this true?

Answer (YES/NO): NO